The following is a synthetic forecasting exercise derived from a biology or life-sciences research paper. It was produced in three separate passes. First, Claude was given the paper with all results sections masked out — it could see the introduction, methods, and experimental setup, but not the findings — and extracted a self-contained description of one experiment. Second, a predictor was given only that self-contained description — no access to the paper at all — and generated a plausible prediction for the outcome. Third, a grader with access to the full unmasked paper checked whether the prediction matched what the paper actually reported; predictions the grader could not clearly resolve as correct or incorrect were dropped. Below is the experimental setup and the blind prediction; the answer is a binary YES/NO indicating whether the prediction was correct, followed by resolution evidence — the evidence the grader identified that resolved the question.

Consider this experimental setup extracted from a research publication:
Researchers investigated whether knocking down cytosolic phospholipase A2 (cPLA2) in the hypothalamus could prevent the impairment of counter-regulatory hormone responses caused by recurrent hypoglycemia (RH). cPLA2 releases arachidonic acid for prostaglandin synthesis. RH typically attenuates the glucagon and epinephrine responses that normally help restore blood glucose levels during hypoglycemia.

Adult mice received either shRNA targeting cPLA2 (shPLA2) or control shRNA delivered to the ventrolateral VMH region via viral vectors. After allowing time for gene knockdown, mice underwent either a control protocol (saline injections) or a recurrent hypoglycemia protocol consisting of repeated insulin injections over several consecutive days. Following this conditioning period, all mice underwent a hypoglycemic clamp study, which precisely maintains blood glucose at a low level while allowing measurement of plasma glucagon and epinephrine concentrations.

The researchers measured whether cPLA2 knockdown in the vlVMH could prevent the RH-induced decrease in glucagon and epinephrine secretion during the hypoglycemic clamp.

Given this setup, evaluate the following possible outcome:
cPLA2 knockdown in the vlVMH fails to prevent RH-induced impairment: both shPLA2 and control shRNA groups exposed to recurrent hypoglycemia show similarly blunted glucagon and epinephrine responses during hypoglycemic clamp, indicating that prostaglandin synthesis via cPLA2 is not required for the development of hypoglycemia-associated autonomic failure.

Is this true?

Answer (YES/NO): NO